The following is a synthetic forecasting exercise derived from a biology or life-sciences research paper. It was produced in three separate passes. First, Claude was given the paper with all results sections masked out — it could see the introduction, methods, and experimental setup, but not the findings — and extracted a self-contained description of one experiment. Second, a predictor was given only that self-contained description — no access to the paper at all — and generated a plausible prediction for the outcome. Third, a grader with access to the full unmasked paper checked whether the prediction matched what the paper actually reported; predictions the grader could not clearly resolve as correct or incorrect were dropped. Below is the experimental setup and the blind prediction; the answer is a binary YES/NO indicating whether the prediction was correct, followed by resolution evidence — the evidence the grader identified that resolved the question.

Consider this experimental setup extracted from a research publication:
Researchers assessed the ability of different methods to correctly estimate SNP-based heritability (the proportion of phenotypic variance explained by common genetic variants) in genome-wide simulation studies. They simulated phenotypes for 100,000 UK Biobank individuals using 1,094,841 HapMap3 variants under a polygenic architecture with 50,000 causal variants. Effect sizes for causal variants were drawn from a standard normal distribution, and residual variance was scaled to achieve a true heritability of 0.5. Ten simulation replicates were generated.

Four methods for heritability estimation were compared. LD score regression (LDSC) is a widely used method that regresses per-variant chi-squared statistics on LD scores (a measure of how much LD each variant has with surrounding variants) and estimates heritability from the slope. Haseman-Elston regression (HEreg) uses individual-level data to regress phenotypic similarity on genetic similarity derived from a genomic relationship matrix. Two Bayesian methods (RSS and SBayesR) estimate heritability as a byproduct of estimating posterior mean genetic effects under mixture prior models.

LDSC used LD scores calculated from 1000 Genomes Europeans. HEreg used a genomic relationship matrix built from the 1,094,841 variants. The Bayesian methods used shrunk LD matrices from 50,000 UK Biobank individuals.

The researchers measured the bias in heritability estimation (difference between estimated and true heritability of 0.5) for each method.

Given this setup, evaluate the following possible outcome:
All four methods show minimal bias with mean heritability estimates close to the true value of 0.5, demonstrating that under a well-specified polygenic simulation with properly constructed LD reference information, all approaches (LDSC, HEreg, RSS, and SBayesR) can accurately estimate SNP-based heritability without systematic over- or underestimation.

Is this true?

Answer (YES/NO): NO